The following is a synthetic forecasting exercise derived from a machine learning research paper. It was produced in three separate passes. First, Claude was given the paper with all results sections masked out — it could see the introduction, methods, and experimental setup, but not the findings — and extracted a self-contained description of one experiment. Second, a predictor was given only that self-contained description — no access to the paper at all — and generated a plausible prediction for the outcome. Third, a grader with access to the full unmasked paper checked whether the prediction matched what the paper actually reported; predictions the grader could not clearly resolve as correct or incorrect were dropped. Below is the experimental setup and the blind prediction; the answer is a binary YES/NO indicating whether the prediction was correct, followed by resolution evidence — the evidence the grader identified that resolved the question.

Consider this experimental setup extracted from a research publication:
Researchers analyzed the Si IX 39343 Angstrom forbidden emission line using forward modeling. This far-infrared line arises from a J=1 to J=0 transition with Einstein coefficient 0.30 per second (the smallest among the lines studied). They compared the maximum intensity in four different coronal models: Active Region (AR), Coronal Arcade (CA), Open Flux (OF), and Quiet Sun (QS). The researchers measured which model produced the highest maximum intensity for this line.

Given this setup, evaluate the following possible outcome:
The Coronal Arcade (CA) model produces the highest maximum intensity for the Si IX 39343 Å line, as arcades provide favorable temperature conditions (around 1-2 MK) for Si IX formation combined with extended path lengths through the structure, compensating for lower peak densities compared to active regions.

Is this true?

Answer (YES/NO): NO